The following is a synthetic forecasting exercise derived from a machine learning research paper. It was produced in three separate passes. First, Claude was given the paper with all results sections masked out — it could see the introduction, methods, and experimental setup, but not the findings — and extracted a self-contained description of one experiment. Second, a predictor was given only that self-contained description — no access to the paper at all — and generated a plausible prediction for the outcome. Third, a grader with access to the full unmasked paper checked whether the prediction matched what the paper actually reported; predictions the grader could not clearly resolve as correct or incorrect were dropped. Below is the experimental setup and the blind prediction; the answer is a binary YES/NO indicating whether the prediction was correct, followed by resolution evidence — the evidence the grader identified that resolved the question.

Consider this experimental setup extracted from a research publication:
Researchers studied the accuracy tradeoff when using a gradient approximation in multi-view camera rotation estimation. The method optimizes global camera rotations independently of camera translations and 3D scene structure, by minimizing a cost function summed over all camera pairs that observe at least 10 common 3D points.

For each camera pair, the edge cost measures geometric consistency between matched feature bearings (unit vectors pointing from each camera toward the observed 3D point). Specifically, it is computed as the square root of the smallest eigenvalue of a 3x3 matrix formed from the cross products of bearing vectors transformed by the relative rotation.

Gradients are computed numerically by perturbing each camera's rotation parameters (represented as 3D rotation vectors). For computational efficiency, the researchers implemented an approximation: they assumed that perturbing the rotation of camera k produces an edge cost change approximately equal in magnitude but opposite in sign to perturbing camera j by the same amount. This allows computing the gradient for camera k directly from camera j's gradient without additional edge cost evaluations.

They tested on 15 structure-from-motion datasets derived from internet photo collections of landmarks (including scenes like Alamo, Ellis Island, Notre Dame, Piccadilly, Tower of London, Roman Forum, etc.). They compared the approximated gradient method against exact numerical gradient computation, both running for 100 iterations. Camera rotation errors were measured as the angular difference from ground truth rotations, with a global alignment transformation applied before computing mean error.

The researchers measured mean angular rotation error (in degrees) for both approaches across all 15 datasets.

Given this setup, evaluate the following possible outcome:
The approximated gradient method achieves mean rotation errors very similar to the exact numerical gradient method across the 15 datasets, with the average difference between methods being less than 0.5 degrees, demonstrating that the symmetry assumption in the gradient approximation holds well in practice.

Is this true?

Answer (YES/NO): NO